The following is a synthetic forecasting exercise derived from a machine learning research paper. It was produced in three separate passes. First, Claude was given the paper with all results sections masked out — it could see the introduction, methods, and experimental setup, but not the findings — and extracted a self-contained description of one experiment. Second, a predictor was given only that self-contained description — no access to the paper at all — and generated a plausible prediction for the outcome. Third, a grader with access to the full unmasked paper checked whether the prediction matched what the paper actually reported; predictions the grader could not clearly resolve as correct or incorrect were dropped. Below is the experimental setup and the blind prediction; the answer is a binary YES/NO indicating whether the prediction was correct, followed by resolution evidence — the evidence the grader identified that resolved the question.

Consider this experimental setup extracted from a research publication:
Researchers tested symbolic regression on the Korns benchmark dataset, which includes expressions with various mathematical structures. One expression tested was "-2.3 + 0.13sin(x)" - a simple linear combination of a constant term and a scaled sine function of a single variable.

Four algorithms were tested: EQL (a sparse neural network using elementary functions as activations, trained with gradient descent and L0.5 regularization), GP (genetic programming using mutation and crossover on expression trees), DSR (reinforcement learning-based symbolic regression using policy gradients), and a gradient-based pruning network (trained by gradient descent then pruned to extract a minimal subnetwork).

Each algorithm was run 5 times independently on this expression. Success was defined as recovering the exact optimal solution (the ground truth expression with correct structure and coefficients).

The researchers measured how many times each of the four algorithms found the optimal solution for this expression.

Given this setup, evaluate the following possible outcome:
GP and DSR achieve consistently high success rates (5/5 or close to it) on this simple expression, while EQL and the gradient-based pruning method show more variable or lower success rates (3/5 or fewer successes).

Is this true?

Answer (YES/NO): NO